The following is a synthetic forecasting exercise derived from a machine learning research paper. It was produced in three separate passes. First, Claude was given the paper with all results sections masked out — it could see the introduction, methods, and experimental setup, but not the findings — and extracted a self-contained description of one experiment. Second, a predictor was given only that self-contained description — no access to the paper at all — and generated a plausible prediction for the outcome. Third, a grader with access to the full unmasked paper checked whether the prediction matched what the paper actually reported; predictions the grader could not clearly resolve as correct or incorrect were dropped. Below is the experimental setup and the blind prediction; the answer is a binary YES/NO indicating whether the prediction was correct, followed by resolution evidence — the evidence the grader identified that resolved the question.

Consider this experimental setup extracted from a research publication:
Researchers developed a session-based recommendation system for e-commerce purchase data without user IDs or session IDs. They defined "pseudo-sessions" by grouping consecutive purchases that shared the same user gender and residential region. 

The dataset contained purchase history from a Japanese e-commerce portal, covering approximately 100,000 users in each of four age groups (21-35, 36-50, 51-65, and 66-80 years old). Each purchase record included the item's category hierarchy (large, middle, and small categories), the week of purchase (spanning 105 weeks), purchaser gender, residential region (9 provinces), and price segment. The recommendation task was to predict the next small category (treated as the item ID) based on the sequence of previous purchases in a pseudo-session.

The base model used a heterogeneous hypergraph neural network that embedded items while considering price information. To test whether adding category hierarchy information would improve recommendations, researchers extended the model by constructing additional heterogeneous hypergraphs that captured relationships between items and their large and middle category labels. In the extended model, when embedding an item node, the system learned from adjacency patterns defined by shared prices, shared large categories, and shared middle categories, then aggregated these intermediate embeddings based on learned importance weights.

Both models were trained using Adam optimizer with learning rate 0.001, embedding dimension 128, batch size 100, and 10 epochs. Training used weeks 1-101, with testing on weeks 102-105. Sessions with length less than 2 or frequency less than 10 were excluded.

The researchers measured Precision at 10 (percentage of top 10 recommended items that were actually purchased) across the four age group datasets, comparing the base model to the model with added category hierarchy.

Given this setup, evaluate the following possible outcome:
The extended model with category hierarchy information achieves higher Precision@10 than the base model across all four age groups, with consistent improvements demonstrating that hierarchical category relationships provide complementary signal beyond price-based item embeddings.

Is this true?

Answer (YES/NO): NO